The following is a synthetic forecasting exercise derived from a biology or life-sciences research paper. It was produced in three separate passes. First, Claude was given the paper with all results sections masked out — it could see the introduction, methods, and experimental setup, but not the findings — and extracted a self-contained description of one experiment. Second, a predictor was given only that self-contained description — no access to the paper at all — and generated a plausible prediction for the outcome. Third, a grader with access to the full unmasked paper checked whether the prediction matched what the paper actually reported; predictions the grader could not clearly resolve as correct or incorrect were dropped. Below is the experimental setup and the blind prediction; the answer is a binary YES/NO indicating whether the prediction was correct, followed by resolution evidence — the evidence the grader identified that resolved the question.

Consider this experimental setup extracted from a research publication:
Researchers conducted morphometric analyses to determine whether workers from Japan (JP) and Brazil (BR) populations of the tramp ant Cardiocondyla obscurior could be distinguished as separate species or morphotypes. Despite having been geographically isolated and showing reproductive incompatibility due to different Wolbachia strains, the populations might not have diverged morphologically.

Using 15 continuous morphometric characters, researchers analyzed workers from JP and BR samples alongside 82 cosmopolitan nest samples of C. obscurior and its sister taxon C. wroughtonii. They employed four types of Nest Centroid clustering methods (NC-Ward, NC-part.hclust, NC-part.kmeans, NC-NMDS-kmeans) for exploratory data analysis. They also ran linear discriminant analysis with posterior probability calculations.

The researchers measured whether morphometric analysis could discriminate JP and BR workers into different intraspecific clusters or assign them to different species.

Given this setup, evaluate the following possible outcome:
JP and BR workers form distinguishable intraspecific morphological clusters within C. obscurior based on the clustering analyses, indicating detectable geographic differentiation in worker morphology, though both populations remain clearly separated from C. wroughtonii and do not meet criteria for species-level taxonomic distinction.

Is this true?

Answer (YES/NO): NO